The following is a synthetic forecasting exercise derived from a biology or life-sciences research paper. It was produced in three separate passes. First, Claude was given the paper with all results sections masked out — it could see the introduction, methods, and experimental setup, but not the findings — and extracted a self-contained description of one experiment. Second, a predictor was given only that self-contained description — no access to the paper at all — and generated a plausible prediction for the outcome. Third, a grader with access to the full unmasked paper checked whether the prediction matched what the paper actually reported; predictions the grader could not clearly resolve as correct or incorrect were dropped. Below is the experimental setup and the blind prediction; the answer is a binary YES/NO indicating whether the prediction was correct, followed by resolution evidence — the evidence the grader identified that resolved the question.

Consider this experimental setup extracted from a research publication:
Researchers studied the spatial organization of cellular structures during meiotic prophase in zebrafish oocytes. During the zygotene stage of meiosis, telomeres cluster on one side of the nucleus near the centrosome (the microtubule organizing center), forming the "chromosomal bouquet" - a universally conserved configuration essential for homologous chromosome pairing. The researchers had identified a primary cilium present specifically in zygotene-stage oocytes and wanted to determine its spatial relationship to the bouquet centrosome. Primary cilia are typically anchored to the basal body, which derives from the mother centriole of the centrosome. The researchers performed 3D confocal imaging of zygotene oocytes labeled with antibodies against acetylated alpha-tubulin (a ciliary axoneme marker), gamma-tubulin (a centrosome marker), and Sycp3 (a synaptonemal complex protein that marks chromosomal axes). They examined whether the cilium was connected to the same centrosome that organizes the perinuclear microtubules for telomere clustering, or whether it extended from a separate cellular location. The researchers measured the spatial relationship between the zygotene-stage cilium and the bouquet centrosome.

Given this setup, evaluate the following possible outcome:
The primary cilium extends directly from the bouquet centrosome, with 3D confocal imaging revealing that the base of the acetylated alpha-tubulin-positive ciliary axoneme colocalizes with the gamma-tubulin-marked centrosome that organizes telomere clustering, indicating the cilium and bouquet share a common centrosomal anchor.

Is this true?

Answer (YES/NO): YES